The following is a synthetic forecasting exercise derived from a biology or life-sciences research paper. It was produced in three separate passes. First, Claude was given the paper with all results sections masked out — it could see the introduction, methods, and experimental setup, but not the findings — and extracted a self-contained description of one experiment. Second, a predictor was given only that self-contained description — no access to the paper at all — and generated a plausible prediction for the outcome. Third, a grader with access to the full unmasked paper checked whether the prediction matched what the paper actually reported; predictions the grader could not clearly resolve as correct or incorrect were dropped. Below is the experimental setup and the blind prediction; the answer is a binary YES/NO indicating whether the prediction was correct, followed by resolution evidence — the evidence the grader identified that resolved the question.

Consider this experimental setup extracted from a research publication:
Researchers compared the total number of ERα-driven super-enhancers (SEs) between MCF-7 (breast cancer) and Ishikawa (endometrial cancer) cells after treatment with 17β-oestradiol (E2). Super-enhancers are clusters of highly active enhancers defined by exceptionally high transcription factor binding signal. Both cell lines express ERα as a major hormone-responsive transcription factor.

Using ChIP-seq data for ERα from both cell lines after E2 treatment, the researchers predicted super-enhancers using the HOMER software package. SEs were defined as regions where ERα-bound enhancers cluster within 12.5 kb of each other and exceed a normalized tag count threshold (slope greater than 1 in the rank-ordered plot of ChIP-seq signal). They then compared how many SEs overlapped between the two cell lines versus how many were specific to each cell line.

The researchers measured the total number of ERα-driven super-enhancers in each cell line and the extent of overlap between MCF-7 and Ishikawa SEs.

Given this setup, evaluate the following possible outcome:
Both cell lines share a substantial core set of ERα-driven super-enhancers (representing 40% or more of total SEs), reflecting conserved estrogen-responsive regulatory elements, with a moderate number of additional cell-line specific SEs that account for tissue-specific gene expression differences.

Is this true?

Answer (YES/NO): NO